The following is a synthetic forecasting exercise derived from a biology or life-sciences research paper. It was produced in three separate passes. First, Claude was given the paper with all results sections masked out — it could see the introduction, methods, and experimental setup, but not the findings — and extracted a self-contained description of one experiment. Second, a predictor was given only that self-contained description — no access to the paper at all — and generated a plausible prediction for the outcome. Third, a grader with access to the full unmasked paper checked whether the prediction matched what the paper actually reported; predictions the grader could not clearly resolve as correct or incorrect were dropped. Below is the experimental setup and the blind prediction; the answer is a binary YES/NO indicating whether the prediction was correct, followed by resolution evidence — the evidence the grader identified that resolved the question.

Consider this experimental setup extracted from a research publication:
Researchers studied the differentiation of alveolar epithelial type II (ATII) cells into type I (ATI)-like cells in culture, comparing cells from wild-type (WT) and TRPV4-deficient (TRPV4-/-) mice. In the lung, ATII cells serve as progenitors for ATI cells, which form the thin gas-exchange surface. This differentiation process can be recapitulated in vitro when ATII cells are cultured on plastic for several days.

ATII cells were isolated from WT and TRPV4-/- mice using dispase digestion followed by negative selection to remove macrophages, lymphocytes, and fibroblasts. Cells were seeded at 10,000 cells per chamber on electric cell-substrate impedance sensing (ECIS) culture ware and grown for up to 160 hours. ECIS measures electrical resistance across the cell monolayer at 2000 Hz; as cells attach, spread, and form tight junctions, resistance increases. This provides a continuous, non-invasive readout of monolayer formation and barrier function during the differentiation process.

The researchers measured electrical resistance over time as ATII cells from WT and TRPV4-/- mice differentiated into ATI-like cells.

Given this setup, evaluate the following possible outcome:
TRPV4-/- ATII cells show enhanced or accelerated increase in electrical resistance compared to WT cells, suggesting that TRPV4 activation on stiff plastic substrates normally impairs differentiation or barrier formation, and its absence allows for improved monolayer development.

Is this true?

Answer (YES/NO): NO